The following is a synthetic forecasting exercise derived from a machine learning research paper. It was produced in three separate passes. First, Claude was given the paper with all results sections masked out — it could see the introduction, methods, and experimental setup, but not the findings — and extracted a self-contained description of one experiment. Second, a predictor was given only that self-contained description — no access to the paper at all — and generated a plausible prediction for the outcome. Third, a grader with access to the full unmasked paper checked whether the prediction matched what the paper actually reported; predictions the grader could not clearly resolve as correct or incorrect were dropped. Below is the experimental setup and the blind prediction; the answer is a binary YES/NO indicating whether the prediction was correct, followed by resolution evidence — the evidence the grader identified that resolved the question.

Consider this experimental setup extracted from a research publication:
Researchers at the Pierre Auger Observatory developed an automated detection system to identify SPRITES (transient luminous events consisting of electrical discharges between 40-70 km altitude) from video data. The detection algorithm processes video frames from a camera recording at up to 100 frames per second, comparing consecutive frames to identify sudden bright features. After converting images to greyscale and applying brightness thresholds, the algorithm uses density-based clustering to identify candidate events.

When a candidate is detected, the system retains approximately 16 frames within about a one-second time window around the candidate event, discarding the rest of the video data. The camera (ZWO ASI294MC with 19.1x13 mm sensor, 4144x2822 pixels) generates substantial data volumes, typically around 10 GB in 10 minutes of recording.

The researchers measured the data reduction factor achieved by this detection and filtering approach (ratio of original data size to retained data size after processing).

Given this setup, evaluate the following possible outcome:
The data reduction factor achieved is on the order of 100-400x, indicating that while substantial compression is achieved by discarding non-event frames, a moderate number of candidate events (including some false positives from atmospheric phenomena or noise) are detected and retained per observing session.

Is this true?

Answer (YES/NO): NO